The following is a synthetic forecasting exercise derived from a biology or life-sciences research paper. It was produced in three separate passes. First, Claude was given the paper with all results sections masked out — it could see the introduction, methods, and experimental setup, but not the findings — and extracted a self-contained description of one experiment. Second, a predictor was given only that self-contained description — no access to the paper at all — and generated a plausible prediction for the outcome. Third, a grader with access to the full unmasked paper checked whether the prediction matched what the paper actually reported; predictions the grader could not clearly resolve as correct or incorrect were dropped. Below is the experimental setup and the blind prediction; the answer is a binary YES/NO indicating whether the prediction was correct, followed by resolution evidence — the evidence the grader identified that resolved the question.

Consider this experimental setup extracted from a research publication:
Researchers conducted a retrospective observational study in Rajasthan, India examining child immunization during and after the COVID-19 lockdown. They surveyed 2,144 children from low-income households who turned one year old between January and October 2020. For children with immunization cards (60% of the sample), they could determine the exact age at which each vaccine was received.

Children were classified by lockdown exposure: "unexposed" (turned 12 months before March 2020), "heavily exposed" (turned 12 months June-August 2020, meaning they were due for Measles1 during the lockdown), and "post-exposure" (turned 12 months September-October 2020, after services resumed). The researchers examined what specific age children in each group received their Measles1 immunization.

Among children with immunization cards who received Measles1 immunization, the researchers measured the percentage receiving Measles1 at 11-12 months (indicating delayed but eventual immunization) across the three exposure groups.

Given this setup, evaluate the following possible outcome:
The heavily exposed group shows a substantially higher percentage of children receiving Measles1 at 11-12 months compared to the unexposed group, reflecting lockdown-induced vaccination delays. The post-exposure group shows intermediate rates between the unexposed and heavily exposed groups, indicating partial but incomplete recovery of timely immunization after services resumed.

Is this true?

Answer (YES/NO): NO